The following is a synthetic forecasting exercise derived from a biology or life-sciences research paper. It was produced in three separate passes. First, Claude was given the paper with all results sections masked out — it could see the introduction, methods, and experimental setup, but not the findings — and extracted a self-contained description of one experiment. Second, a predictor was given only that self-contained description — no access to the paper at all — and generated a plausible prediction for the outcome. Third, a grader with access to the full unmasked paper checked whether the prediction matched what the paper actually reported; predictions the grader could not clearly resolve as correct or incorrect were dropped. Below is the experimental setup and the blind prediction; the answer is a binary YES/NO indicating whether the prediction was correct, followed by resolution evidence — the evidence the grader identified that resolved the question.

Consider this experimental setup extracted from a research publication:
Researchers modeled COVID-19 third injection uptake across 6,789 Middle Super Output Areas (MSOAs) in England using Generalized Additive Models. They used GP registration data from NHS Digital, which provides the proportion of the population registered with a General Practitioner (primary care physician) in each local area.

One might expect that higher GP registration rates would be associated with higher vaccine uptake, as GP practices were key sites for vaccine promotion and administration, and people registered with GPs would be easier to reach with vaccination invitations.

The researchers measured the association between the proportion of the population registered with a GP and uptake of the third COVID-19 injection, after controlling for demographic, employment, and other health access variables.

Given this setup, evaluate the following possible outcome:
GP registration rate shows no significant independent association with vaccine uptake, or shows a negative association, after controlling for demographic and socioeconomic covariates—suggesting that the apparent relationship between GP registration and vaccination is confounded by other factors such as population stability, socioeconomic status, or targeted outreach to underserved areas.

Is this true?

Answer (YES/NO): YES